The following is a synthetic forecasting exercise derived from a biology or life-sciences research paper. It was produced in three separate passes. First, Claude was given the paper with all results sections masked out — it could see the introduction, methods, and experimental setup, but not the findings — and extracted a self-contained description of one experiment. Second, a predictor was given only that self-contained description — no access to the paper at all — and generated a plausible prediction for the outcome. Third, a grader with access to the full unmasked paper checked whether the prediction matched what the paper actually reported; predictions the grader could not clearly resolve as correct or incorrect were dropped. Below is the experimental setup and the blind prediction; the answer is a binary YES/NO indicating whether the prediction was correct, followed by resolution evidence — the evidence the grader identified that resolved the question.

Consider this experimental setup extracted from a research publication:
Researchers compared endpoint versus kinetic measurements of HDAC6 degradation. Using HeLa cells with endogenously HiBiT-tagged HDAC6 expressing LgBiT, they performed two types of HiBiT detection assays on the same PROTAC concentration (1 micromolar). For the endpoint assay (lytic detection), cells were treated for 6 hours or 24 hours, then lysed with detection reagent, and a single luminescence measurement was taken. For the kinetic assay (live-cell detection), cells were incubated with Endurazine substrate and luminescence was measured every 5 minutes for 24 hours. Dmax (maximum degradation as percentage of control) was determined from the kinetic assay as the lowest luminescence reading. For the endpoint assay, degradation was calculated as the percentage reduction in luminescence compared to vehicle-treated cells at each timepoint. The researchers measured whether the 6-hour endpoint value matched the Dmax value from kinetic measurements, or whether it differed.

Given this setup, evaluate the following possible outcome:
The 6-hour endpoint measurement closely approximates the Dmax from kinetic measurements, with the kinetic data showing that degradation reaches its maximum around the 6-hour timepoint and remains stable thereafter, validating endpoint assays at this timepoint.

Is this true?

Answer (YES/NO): NO